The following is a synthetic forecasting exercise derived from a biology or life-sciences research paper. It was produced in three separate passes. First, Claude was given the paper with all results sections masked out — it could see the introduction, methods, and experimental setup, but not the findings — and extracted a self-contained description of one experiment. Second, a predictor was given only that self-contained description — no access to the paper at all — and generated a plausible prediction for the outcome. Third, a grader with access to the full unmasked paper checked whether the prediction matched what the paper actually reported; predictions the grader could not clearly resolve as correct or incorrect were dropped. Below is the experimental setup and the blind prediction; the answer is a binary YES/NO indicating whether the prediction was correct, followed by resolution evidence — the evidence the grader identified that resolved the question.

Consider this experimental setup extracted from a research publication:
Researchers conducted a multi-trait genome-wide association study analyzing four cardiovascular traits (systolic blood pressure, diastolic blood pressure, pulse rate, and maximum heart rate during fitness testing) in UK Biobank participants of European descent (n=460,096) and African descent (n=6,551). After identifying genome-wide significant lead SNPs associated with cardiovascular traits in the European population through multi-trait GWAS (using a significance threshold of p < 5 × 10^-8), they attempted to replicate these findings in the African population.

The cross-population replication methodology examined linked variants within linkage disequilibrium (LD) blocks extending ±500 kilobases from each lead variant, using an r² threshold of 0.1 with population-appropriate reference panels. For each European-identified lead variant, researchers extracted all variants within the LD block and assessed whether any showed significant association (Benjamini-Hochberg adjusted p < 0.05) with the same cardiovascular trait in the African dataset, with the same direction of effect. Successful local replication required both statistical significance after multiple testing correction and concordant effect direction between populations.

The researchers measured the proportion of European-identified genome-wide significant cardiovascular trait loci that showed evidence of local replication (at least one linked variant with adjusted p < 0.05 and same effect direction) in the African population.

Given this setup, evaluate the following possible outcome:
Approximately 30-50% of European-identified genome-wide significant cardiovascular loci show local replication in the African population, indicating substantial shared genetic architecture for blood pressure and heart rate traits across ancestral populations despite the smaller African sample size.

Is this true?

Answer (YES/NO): NO